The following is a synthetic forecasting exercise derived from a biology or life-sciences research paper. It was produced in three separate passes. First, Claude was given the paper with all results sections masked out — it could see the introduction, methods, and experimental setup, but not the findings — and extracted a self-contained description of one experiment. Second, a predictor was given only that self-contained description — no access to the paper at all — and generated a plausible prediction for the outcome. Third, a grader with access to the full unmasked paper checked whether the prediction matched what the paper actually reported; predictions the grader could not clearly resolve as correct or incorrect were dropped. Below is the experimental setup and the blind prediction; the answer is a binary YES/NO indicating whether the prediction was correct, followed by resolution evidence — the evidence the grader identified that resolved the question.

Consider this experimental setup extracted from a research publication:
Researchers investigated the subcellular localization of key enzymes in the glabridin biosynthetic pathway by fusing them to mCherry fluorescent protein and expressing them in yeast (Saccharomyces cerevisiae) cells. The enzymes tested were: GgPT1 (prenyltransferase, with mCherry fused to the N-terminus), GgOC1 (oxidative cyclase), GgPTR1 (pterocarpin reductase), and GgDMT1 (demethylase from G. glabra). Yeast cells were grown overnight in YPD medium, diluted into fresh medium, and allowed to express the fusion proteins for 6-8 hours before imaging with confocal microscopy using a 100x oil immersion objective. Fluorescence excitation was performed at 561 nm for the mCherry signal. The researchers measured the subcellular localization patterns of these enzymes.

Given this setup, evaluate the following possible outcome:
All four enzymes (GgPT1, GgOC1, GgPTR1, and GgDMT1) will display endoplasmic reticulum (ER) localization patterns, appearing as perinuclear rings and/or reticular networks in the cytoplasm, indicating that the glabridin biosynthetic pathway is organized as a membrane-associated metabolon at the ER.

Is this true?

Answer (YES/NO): NO